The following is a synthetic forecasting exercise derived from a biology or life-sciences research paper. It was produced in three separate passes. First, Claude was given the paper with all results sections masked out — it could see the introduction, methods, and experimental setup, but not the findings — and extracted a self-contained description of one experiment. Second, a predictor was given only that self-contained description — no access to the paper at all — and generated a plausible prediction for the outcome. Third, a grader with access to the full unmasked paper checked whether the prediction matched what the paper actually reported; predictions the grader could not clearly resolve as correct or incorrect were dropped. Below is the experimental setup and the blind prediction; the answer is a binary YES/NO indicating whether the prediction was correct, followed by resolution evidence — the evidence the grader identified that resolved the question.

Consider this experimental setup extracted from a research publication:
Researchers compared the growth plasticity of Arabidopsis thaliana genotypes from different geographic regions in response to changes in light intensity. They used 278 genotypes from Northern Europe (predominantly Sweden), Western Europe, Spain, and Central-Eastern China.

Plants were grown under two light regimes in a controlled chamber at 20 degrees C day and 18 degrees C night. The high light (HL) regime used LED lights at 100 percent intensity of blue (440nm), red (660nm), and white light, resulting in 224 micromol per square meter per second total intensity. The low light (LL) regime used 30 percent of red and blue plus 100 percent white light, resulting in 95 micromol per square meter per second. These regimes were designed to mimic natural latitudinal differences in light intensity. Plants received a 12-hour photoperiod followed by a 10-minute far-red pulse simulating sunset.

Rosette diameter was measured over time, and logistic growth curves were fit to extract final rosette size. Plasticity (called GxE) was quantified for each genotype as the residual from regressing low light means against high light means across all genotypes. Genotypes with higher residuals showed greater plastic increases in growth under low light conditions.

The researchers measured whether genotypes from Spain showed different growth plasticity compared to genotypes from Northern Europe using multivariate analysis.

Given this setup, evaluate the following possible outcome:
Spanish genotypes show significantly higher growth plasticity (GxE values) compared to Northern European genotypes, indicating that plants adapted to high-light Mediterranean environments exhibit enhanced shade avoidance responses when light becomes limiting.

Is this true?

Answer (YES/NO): NO